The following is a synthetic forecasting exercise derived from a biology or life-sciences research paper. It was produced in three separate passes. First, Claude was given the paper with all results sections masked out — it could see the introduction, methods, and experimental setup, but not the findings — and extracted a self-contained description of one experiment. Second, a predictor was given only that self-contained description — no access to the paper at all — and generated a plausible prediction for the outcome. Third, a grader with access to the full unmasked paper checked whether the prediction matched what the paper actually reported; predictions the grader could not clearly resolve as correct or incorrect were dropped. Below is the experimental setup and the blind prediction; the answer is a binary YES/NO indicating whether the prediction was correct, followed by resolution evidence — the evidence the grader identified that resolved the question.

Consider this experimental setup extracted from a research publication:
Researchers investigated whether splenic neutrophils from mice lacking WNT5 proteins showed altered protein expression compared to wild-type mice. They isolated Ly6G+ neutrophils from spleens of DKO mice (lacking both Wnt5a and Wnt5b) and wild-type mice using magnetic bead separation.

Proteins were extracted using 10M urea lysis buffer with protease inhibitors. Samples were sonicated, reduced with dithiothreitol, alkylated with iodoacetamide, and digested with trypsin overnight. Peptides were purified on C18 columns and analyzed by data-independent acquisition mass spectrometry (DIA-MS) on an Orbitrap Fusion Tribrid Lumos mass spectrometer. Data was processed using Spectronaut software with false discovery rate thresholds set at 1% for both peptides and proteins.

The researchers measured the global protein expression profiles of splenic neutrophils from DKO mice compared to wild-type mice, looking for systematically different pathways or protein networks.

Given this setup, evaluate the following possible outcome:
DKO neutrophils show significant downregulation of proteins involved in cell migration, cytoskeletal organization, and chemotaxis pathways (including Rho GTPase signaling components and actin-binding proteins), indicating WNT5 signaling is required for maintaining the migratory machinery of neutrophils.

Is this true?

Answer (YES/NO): NO